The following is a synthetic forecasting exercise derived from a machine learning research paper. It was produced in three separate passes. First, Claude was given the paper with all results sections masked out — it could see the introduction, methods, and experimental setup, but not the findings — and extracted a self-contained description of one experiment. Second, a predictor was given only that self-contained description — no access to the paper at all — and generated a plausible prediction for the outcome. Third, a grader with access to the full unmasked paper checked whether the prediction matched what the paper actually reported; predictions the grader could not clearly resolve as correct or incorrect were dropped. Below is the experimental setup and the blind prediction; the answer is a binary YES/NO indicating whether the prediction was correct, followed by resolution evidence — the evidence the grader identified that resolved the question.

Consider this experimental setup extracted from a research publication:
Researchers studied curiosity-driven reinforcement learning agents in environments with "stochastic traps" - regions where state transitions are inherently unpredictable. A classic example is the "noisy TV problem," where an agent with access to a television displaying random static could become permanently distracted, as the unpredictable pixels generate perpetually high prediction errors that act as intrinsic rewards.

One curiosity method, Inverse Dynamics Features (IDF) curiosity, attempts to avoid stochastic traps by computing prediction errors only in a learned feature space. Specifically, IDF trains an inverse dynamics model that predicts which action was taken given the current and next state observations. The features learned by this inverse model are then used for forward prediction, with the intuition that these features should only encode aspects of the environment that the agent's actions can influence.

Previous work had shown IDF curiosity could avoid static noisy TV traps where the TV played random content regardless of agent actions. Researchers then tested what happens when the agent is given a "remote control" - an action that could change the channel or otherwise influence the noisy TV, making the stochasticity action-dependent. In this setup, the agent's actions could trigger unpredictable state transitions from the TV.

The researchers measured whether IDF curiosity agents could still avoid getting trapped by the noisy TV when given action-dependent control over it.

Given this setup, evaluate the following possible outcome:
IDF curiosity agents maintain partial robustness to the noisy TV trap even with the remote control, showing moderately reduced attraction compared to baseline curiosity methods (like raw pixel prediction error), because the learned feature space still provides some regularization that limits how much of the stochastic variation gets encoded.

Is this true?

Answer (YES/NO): NO